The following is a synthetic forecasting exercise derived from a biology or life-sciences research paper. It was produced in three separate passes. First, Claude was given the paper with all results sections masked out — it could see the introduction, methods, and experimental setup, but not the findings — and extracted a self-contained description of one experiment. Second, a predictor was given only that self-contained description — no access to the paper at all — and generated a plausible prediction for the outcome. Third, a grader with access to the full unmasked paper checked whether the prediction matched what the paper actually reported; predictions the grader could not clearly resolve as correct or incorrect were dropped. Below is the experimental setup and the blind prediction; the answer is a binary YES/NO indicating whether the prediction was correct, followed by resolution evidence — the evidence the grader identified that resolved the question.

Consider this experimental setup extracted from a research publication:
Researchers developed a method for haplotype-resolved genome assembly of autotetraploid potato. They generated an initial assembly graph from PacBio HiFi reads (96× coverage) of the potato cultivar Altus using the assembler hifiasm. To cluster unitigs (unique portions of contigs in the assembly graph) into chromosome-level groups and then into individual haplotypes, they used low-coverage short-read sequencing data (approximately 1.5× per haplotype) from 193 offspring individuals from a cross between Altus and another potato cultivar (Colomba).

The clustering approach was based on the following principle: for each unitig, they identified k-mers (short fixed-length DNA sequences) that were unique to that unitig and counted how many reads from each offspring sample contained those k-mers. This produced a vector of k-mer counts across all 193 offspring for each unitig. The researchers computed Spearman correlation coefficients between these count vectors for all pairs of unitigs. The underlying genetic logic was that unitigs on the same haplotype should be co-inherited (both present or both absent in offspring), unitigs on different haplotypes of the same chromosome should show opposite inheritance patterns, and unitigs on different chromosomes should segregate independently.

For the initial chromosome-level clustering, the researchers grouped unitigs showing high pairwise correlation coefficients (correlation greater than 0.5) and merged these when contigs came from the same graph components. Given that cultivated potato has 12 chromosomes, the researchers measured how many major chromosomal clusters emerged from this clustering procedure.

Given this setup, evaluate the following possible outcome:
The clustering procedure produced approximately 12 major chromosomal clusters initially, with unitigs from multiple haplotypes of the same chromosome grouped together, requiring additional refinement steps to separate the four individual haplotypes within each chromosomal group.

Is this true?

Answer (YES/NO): YES